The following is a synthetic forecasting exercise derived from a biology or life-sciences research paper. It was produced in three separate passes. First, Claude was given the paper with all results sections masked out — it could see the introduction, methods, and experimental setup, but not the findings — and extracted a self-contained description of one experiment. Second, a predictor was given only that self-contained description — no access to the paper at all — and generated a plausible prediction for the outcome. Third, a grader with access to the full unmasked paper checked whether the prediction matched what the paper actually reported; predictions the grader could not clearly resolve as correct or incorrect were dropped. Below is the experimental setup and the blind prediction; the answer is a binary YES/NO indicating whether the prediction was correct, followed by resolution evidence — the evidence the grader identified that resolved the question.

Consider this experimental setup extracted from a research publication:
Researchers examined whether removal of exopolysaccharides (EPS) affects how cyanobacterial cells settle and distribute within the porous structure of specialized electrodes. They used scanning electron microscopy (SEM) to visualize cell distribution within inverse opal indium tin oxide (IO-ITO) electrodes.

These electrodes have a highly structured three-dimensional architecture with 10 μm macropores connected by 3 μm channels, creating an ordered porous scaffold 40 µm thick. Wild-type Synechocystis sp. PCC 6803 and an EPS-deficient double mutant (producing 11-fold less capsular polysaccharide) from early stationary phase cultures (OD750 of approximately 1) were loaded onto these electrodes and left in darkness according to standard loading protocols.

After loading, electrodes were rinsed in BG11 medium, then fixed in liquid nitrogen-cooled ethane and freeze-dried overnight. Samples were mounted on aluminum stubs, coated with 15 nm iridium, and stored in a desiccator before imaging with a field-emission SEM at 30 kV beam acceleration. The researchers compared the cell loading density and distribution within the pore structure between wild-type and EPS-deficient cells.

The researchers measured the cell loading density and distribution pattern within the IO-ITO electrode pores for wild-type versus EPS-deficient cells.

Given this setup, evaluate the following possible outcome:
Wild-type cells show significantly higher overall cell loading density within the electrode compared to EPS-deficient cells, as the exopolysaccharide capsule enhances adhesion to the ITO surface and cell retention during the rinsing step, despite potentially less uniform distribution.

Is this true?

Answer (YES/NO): NO